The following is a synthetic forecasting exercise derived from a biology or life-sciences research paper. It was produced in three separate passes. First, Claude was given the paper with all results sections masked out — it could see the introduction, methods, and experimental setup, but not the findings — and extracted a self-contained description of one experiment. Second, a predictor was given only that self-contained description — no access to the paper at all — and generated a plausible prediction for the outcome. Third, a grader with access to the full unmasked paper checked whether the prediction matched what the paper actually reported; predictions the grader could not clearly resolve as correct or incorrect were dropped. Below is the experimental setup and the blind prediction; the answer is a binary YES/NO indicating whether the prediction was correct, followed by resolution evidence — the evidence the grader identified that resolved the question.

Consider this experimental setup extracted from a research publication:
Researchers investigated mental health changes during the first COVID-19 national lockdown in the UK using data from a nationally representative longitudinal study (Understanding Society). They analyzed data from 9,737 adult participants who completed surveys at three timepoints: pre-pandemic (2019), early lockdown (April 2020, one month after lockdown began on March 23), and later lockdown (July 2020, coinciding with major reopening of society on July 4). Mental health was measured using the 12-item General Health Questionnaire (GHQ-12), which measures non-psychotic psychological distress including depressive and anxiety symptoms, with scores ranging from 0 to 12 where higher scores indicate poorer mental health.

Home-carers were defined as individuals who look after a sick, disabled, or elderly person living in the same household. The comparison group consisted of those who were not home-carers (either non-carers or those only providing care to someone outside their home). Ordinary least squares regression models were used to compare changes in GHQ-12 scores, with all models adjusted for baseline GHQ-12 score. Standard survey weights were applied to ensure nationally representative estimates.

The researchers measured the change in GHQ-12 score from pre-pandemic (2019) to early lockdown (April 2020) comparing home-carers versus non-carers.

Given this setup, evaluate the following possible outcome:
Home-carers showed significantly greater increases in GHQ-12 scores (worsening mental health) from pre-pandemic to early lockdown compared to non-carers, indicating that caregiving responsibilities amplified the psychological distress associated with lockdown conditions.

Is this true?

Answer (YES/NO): YES